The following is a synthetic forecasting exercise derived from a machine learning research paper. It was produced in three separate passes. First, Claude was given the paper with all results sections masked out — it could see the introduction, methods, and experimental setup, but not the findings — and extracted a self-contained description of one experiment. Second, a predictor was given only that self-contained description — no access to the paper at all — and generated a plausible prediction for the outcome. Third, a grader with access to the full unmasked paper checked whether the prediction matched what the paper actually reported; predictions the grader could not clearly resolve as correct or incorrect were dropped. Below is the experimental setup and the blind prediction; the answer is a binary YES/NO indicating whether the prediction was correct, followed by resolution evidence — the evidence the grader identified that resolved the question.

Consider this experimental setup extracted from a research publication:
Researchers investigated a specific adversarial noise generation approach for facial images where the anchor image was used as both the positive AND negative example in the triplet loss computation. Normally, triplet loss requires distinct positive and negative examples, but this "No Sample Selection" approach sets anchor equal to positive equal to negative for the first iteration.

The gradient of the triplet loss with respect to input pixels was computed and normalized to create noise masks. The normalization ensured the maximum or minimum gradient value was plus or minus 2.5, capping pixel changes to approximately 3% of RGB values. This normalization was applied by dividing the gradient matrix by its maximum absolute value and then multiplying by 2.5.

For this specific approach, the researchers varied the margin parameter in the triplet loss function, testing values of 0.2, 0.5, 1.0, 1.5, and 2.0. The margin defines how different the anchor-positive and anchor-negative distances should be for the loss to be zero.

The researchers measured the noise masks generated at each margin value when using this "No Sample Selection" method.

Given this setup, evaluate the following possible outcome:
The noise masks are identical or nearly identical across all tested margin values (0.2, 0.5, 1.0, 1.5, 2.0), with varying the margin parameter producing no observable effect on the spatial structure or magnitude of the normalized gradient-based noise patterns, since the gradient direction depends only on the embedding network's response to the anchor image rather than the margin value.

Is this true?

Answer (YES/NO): YES